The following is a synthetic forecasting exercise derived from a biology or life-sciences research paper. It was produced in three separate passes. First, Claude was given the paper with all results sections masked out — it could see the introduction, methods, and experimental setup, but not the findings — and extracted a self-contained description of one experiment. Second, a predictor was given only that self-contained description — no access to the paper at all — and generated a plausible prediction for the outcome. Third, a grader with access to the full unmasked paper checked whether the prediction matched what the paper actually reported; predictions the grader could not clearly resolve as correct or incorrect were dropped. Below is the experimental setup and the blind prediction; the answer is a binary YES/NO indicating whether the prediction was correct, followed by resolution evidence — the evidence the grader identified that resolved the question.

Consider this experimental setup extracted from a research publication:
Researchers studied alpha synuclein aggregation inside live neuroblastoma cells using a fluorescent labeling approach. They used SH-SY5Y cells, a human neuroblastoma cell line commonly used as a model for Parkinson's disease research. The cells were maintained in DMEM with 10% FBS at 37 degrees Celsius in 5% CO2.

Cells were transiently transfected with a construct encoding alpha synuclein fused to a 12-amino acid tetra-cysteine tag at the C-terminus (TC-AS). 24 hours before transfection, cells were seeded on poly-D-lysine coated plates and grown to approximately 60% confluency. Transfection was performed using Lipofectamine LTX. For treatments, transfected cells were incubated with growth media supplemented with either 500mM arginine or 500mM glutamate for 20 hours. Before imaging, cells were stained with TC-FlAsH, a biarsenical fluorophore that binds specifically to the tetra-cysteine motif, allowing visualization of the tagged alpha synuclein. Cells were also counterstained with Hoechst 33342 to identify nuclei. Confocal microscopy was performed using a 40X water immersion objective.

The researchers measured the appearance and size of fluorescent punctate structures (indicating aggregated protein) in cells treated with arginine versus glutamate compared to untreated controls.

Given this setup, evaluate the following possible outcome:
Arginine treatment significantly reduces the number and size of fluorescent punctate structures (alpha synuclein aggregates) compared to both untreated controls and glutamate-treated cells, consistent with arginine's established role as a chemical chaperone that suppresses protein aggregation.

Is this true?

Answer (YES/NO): YES